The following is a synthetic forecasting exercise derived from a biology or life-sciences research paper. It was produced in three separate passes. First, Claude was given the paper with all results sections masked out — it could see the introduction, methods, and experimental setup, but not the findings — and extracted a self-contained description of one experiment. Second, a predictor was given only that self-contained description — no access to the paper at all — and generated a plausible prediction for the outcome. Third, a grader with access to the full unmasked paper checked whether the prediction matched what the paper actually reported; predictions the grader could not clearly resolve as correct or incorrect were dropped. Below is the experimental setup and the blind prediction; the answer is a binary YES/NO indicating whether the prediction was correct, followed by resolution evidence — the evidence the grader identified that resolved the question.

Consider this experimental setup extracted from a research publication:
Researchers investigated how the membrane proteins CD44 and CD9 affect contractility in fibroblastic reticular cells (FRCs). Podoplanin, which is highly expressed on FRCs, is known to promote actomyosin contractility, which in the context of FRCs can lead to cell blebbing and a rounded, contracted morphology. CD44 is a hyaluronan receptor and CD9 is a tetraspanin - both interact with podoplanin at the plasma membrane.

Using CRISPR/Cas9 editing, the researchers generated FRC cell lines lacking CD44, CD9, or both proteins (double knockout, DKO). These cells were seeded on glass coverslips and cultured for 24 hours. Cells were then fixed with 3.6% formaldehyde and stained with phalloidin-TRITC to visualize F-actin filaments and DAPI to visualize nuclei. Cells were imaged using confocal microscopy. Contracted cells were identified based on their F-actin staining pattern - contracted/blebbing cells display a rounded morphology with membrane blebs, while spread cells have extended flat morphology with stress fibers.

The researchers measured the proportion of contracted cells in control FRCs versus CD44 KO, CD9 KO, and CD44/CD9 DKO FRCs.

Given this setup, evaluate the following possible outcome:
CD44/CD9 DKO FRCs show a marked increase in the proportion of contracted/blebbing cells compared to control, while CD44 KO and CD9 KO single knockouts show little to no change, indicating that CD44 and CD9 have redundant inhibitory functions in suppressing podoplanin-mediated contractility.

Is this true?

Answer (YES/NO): YES